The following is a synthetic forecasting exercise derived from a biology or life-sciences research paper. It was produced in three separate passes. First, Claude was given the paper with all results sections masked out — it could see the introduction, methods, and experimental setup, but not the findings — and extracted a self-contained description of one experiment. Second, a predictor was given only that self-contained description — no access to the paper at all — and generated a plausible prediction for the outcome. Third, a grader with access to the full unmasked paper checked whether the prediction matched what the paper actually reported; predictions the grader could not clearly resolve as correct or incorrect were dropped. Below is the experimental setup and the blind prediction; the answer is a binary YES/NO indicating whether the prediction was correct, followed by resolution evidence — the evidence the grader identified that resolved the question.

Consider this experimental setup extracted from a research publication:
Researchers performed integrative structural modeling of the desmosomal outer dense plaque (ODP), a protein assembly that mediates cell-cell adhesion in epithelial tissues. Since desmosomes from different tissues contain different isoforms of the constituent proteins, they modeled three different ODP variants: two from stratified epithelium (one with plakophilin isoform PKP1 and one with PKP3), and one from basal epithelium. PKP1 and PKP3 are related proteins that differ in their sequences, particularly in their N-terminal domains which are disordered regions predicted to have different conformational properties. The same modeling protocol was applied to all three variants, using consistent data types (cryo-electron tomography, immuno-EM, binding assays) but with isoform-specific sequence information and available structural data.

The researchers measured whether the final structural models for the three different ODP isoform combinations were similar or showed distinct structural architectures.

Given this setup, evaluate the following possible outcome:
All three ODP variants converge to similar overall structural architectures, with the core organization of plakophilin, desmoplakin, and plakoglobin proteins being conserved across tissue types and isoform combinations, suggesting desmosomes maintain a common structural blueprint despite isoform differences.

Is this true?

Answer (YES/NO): YES